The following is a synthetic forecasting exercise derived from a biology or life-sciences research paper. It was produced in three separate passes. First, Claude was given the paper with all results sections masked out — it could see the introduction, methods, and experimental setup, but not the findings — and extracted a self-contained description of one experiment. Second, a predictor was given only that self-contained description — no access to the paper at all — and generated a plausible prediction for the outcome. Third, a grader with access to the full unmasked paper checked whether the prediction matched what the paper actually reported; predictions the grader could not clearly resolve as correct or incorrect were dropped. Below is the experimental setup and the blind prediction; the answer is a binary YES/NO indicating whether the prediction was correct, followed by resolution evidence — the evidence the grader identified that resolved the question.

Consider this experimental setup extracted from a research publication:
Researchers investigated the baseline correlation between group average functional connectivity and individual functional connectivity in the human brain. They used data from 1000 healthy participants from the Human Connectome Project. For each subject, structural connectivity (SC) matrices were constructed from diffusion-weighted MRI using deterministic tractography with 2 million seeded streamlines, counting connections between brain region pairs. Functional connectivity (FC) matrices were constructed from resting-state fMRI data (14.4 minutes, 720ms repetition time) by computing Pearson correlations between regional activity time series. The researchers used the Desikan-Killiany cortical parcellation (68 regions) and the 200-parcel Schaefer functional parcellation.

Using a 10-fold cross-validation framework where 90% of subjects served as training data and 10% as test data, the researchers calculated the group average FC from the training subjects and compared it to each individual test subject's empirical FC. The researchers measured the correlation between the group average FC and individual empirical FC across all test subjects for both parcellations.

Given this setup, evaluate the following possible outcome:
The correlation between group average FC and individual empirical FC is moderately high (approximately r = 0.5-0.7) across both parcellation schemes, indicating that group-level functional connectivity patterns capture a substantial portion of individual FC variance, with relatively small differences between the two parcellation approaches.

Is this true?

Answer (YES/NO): NO